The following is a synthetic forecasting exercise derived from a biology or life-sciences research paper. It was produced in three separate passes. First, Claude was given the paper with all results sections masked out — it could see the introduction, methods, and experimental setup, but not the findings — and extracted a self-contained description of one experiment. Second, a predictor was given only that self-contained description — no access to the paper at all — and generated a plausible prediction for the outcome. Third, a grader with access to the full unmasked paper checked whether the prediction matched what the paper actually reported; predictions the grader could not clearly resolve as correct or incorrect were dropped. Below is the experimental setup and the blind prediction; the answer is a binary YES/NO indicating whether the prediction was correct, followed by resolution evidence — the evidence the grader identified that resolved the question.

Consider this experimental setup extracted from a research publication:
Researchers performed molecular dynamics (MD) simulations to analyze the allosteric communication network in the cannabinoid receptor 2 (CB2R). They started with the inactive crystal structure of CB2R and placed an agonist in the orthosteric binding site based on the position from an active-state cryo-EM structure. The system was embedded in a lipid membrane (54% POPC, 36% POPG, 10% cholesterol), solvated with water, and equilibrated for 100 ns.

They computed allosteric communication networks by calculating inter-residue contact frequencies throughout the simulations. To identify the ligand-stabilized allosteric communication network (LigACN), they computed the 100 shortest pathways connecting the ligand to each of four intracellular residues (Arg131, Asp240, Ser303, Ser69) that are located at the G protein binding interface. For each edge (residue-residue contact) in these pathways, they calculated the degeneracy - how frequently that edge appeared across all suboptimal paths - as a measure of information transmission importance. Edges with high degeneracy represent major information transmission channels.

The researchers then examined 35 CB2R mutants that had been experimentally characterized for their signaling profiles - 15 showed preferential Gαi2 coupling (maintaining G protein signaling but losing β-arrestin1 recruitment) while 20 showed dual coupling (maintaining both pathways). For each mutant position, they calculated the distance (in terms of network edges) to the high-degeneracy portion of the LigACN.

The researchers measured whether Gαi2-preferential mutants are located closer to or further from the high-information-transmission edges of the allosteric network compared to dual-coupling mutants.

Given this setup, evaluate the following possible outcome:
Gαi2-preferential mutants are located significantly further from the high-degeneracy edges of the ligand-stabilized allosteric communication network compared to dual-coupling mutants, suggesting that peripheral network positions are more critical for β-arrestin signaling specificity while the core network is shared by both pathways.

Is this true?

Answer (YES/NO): NO